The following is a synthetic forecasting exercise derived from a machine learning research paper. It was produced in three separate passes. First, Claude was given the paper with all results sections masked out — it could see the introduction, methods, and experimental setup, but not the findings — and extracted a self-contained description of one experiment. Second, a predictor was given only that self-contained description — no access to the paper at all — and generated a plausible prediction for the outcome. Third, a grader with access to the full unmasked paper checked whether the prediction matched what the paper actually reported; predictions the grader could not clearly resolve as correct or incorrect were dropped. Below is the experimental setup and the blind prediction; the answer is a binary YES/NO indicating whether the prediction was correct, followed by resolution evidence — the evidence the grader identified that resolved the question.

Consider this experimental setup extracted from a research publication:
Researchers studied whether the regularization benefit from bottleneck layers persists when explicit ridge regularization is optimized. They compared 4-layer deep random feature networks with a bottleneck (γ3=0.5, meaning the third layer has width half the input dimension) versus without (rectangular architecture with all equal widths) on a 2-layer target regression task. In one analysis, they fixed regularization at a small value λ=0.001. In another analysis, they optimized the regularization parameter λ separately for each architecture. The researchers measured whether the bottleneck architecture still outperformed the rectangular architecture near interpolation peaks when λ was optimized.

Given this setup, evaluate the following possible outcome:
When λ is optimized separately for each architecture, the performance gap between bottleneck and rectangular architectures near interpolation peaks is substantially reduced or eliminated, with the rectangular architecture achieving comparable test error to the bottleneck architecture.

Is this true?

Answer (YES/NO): YES